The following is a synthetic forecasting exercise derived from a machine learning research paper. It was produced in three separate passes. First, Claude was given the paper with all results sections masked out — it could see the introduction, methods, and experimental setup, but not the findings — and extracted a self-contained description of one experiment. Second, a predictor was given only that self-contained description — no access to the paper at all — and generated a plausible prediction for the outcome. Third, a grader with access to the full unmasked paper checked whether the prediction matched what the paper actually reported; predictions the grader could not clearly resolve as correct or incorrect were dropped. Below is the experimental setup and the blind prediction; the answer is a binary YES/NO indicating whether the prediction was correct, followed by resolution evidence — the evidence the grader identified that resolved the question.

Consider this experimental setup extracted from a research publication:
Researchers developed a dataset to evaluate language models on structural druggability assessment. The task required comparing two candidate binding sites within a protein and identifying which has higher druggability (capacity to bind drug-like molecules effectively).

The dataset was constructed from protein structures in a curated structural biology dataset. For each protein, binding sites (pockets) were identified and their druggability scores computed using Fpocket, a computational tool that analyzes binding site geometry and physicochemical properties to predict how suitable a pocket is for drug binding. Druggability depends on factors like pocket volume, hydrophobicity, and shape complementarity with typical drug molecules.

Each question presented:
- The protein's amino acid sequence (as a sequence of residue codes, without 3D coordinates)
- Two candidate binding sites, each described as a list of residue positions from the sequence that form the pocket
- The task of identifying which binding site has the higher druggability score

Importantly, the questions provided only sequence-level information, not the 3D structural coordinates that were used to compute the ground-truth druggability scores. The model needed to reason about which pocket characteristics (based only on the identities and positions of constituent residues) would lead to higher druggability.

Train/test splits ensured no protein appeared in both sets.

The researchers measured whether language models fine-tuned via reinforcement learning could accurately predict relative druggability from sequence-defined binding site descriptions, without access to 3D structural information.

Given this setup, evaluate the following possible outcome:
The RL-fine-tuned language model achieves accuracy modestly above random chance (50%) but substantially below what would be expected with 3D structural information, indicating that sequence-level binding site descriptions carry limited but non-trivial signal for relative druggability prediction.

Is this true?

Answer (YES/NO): NO